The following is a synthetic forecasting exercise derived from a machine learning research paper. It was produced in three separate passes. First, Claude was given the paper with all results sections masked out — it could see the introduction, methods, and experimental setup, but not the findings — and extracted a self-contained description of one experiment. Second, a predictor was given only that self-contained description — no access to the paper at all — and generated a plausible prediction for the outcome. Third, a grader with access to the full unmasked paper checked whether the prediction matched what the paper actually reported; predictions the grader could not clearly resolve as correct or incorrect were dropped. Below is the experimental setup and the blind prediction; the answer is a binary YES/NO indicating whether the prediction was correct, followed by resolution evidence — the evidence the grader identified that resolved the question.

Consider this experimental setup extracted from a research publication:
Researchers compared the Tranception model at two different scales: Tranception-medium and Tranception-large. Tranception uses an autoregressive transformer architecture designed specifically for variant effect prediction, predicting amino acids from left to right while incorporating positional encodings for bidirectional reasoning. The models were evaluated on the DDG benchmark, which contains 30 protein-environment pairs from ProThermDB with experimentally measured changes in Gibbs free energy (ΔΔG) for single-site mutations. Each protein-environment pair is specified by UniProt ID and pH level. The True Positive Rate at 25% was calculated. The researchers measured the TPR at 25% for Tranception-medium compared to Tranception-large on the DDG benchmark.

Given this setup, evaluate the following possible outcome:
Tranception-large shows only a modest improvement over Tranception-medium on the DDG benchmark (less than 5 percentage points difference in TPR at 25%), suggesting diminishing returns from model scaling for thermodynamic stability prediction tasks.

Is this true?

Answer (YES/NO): YES